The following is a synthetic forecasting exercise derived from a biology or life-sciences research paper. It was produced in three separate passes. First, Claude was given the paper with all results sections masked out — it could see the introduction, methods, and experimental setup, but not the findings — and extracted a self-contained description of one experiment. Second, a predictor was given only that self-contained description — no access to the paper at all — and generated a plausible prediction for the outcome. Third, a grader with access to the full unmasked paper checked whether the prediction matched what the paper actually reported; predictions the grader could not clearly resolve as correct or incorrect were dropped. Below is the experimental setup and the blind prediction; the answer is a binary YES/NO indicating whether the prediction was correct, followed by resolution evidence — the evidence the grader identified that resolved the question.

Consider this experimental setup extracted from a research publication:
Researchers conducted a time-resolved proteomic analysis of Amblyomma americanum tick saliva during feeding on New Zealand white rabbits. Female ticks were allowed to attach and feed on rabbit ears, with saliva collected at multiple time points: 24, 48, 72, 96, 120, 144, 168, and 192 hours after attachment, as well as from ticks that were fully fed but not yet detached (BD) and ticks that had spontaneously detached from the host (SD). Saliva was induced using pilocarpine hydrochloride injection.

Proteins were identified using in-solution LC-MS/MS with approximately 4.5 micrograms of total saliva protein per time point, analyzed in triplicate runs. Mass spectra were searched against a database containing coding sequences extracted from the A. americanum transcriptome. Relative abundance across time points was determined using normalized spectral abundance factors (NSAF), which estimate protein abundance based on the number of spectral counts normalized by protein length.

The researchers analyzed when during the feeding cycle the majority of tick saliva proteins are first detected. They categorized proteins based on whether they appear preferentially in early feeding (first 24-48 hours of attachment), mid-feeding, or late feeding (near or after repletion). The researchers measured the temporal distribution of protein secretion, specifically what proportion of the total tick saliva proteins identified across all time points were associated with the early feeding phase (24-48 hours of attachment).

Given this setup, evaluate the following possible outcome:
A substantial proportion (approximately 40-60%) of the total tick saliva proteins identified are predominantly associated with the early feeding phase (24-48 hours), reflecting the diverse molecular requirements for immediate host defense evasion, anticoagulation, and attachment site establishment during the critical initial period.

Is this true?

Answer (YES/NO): NO